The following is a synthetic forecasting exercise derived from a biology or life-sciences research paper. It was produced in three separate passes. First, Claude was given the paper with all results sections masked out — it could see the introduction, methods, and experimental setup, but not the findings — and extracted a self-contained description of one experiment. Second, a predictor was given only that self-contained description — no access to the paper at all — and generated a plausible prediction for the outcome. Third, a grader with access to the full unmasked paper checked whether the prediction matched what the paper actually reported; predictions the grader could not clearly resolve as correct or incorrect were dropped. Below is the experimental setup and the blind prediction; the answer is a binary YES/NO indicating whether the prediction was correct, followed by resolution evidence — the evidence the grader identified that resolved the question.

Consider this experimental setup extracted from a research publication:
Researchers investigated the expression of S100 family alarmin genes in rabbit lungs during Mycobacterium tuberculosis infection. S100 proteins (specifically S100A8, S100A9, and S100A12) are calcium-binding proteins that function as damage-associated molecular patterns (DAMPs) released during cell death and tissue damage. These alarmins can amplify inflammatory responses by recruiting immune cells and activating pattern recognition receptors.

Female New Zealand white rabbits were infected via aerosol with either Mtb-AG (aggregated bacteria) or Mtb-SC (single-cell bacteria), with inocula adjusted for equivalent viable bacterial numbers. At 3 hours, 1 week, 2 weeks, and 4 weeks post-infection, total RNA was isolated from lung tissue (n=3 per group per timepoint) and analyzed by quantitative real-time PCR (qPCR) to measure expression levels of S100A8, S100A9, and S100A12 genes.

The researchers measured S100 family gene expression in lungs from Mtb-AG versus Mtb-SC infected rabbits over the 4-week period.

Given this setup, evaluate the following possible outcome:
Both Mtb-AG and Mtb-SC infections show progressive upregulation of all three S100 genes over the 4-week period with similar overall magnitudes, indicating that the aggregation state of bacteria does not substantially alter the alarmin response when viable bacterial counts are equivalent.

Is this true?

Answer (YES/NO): NO